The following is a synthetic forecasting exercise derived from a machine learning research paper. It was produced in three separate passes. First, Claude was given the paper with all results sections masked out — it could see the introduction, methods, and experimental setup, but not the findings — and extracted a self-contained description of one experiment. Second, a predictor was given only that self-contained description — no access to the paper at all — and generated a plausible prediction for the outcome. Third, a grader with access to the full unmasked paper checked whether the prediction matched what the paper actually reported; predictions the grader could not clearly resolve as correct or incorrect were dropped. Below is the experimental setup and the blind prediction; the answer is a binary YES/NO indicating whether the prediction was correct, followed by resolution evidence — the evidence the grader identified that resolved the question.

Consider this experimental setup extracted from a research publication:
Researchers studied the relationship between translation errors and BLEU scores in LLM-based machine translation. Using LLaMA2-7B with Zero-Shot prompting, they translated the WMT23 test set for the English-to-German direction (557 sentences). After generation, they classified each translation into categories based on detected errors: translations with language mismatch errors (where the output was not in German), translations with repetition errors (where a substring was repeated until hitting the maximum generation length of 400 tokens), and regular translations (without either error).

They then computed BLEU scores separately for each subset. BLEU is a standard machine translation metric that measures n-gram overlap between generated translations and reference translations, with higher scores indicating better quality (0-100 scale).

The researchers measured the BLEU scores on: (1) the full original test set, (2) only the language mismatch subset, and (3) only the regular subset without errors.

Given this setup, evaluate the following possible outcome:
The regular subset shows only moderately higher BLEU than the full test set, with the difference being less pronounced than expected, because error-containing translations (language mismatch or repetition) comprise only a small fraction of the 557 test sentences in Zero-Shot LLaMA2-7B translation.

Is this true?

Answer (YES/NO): NO